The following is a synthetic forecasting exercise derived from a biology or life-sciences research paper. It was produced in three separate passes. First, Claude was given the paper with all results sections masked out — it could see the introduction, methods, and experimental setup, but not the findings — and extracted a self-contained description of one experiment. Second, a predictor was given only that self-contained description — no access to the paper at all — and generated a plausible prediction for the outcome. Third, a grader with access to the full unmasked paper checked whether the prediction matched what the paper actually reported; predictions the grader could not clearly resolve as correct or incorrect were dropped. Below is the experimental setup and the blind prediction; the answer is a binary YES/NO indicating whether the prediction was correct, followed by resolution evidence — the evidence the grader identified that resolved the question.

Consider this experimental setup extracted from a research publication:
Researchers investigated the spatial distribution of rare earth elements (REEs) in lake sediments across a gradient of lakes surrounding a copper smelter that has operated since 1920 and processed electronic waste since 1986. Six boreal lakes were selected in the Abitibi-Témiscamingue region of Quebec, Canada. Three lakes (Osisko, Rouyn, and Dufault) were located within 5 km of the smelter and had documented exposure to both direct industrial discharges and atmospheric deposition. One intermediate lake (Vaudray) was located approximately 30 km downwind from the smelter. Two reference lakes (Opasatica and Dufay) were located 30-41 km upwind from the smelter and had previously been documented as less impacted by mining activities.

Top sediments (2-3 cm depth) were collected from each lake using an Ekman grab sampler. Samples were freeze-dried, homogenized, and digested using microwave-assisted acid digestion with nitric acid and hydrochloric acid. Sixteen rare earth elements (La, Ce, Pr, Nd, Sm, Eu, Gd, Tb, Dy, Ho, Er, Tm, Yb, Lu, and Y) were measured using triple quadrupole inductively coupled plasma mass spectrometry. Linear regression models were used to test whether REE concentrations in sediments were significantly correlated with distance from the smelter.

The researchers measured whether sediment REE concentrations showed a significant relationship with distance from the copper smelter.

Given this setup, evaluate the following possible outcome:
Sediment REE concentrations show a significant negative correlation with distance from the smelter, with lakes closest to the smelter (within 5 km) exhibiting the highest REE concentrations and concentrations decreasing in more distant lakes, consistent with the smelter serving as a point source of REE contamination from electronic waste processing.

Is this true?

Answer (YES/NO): NO